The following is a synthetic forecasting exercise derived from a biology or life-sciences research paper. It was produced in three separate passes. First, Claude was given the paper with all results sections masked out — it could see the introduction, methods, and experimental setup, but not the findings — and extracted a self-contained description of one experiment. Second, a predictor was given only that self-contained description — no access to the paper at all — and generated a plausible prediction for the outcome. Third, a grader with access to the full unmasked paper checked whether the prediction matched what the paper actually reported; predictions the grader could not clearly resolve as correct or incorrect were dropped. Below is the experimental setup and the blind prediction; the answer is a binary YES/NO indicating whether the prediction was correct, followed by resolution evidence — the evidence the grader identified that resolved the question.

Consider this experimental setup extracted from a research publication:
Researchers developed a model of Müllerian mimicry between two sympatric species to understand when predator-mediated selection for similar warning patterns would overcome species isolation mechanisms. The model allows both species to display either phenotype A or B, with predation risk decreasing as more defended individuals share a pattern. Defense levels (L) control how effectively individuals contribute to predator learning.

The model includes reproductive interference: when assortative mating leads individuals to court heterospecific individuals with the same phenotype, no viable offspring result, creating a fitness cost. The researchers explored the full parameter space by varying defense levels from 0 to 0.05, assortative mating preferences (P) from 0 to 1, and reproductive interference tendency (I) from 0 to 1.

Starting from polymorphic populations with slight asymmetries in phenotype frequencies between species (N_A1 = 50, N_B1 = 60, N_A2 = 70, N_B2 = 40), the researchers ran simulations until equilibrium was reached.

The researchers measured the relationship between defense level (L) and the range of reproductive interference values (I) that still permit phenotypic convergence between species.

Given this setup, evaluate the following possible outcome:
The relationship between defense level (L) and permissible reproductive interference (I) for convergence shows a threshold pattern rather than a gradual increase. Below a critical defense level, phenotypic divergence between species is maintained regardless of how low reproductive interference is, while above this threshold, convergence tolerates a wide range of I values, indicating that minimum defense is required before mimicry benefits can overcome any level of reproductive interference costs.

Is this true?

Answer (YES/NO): NO